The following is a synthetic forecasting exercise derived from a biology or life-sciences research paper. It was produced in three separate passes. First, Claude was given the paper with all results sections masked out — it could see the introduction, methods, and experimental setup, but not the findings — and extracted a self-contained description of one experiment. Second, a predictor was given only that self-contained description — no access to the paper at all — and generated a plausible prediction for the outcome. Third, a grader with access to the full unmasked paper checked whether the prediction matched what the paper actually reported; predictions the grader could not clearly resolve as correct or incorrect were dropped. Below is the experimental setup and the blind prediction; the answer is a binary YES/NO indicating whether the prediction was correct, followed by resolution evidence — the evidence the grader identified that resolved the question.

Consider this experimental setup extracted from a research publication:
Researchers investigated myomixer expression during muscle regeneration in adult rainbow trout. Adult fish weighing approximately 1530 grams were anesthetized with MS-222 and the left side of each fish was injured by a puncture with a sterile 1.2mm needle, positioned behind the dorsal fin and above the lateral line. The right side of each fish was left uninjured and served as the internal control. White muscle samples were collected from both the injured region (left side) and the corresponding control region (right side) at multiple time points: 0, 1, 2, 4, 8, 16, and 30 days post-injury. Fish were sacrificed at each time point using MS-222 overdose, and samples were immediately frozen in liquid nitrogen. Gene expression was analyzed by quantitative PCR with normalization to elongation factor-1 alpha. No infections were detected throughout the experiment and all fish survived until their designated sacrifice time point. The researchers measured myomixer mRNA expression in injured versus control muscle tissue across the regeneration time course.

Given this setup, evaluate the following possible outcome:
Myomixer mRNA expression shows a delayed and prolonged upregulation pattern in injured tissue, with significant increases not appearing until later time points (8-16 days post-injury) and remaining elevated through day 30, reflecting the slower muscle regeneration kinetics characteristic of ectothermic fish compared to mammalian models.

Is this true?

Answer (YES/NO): NO